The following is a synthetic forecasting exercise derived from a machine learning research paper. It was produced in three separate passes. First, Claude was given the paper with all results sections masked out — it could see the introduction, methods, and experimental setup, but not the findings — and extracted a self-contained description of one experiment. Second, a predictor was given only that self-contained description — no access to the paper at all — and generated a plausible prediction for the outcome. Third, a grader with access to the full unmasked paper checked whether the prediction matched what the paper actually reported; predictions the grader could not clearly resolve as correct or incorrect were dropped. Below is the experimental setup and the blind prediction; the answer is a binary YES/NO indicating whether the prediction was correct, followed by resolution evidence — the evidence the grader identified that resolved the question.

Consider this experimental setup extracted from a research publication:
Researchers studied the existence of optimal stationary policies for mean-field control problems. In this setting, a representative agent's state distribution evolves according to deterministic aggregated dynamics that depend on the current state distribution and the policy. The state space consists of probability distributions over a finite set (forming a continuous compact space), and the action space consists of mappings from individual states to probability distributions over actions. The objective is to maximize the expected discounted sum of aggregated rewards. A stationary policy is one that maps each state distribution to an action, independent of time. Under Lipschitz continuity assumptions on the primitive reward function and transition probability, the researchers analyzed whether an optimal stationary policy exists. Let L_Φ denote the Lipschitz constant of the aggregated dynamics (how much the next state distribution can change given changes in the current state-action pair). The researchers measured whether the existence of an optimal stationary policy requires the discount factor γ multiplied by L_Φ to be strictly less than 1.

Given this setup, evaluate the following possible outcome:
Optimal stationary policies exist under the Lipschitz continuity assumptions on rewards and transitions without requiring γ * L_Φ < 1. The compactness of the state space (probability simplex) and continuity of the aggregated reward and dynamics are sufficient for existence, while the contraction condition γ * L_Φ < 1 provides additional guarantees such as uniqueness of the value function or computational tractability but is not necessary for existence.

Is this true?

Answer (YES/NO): NO